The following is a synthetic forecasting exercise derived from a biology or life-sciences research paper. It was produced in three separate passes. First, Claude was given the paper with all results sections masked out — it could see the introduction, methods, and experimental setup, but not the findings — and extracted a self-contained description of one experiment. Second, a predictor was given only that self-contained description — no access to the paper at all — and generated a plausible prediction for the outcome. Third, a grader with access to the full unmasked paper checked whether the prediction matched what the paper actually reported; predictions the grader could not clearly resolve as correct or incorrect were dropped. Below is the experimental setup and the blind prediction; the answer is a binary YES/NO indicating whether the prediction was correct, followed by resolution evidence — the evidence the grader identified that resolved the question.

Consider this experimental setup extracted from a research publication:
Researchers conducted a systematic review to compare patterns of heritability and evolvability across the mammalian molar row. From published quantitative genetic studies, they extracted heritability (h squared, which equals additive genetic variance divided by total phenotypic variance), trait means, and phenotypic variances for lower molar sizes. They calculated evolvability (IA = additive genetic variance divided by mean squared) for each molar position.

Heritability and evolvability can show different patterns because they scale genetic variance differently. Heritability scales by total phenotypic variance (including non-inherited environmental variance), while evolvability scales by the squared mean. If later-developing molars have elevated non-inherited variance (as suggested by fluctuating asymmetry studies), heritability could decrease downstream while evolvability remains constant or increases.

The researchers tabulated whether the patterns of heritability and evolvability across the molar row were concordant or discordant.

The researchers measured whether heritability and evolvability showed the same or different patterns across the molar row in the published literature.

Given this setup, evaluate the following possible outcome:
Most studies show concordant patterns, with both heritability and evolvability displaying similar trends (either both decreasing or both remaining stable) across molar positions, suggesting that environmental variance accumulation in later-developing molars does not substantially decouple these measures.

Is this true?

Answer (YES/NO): NO